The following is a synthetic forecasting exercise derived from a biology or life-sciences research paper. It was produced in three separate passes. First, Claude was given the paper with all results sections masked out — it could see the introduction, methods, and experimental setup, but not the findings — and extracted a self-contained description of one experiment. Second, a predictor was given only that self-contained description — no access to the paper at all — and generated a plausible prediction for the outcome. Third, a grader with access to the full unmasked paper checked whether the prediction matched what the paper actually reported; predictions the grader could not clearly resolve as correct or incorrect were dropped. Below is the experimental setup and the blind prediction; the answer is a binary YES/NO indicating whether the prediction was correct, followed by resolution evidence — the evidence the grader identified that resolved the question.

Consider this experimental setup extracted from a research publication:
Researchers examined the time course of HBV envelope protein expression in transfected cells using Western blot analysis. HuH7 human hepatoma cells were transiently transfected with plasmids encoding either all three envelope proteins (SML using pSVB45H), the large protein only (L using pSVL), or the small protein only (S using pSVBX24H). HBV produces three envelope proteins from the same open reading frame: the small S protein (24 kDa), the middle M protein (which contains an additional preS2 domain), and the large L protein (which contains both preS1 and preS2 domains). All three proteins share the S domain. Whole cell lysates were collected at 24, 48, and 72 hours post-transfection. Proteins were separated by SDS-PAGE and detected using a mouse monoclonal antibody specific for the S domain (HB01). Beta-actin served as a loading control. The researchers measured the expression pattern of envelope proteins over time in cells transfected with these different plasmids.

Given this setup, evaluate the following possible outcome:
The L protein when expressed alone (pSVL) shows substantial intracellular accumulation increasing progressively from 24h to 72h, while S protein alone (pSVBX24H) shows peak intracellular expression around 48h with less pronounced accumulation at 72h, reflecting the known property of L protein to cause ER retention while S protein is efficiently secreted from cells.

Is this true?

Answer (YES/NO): NO